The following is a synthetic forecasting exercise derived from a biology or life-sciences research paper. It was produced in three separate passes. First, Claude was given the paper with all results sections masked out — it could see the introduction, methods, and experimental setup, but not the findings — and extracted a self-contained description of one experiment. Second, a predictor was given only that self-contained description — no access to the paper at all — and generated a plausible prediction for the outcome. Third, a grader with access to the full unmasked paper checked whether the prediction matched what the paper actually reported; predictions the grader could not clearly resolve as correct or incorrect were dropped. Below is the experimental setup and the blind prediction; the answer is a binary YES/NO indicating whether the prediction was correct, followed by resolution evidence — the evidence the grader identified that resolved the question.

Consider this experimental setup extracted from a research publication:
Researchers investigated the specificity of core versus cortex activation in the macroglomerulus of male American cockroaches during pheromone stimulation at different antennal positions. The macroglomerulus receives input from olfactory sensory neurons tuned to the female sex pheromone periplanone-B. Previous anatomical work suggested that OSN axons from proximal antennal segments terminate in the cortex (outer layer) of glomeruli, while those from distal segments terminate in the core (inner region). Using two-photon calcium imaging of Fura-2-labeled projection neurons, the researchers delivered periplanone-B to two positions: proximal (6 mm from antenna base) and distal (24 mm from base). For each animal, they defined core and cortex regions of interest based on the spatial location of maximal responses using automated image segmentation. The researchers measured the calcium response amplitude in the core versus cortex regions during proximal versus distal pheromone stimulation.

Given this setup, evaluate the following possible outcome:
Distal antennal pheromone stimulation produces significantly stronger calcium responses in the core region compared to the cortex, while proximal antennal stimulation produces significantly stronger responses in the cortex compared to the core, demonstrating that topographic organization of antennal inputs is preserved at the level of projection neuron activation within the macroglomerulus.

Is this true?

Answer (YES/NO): YES